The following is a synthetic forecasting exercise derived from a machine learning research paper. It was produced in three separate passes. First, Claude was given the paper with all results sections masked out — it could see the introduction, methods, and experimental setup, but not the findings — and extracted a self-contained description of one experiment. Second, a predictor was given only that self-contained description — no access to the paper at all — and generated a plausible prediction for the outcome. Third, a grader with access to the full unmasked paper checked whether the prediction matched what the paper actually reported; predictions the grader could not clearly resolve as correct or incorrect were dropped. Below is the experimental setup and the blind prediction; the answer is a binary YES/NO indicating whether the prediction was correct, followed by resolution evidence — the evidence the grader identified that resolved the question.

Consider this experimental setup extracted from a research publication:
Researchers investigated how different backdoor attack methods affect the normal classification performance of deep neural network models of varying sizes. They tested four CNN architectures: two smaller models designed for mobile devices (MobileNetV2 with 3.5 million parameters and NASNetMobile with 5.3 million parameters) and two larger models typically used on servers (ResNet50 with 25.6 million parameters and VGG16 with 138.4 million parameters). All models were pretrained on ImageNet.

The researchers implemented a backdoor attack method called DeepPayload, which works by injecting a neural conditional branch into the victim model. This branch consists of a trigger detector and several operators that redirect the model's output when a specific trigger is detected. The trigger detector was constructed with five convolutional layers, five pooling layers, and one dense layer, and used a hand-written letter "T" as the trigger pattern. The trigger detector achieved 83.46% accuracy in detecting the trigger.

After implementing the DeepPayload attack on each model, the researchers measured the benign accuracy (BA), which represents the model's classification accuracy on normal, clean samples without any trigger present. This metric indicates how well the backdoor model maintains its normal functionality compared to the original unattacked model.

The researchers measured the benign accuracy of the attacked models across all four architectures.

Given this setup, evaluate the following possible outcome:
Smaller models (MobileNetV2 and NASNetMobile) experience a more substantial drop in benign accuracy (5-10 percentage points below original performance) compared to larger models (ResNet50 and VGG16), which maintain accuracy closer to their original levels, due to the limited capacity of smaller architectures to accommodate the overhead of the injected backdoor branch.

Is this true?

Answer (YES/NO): NO